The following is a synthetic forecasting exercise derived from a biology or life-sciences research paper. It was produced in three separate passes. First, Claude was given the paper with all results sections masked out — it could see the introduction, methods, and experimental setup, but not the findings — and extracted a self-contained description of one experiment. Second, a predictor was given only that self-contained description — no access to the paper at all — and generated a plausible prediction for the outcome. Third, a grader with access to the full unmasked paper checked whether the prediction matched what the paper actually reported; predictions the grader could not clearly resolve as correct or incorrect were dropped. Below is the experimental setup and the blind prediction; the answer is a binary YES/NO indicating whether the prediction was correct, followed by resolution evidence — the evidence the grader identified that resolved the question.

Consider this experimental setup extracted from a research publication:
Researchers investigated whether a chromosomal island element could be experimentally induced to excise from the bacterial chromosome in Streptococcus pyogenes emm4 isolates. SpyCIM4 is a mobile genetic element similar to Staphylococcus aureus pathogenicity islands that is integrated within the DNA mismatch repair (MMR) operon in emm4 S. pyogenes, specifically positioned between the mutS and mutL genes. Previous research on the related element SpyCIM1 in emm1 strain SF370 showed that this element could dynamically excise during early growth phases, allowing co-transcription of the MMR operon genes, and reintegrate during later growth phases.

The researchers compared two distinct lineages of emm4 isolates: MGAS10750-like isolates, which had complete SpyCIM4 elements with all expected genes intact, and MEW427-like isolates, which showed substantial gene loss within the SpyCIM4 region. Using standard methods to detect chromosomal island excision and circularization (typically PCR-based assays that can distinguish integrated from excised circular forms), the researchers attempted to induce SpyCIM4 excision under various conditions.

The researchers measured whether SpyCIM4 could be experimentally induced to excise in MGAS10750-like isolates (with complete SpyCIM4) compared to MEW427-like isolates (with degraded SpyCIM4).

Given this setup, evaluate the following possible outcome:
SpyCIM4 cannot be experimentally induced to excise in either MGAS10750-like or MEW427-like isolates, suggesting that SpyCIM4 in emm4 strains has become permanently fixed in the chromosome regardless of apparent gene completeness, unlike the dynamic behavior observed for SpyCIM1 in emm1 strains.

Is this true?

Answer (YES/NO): YES